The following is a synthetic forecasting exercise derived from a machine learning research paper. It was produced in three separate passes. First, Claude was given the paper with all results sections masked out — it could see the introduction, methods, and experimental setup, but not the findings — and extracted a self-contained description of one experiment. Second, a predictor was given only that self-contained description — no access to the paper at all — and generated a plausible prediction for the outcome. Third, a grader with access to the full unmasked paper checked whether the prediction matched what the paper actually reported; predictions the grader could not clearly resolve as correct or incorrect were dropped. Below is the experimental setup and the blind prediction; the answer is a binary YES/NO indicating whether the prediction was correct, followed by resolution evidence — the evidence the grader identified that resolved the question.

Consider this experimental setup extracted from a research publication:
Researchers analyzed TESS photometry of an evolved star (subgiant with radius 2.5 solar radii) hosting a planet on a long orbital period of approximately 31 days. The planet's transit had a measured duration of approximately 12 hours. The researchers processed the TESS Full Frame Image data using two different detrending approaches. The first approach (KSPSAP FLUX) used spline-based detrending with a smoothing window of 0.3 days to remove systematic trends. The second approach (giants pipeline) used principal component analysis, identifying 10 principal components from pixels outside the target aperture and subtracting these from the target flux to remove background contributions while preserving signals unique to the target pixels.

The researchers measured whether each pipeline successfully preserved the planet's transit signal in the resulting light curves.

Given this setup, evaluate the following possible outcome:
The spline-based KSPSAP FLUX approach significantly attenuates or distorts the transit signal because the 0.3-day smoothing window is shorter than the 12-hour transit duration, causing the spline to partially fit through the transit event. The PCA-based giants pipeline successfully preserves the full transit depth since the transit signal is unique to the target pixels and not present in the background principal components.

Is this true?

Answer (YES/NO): YES